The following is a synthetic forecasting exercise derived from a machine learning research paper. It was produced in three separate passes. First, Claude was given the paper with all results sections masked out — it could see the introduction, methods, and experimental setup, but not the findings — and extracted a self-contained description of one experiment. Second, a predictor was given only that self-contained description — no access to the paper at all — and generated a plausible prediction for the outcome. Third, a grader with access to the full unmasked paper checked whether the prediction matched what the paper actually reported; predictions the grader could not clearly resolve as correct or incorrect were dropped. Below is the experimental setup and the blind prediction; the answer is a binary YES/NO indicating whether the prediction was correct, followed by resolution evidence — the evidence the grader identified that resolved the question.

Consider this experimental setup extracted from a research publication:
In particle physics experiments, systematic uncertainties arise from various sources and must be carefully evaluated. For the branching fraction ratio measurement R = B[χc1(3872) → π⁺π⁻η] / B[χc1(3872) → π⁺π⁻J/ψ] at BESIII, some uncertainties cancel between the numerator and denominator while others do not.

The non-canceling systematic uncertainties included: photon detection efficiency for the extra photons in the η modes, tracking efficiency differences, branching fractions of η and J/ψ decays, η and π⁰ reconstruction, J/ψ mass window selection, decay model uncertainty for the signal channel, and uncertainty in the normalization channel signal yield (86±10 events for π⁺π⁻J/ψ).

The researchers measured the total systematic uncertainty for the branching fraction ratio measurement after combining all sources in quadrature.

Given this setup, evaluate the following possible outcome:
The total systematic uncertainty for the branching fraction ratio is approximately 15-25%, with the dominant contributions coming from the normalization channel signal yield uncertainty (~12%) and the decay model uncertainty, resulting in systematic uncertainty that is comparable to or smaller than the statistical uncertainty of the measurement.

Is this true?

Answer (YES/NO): NO